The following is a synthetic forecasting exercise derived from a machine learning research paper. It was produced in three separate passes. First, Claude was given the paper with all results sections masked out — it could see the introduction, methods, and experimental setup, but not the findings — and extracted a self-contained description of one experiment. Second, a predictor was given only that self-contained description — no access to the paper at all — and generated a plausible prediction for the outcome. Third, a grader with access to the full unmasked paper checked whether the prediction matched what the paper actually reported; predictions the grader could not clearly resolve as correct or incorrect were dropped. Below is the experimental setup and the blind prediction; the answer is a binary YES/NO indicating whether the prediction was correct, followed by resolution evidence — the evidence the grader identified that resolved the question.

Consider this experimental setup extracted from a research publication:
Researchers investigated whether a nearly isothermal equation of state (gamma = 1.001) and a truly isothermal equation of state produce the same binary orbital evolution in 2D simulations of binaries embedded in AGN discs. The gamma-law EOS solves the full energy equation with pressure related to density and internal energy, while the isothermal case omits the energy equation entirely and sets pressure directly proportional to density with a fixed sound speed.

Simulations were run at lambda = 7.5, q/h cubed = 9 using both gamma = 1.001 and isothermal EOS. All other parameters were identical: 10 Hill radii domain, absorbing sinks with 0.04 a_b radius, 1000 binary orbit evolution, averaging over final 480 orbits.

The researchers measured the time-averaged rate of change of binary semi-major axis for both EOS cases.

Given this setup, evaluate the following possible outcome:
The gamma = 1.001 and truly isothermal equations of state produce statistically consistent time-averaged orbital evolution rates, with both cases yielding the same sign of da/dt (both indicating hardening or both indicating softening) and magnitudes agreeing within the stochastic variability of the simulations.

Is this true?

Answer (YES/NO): YES